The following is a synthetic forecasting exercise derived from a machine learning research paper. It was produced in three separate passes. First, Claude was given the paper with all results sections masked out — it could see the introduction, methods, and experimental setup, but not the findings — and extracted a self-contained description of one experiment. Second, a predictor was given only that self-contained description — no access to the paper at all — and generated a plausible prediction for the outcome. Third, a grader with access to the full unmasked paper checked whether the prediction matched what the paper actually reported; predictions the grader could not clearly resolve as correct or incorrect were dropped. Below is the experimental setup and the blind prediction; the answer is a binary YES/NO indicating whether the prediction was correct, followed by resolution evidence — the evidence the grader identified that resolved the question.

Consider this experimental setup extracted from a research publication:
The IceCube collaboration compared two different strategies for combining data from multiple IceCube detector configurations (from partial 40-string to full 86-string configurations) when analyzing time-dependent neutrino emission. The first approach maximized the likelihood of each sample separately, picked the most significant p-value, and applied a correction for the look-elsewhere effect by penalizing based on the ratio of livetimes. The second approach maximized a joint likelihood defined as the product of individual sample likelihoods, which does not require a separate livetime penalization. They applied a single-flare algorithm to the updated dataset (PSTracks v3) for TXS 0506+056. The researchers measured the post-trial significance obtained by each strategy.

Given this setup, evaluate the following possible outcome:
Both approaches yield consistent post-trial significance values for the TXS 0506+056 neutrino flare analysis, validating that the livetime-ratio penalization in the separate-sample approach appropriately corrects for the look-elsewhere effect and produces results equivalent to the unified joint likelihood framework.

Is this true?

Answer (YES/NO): YES